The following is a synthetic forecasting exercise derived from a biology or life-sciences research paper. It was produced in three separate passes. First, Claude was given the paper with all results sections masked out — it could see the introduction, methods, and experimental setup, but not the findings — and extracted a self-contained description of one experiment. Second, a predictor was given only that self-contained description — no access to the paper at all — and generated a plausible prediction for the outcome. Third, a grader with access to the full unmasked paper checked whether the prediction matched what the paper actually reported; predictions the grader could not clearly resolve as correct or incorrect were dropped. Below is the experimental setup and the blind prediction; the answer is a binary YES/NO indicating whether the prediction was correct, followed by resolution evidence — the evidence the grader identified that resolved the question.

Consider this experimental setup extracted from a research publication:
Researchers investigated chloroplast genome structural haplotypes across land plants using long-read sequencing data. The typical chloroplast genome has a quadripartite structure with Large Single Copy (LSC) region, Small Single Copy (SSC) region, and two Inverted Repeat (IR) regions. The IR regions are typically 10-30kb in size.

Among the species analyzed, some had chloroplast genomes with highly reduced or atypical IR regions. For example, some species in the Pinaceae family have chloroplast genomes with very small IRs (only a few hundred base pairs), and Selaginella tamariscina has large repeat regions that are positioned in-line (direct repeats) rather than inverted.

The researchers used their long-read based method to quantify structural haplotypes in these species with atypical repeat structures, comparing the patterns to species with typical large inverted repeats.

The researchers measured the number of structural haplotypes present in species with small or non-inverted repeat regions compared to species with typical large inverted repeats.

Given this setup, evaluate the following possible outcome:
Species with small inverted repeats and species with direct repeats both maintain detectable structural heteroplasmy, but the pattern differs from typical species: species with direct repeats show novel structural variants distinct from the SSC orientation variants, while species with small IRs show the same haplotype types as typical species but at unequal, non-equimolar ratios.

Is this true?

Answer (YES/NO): NO